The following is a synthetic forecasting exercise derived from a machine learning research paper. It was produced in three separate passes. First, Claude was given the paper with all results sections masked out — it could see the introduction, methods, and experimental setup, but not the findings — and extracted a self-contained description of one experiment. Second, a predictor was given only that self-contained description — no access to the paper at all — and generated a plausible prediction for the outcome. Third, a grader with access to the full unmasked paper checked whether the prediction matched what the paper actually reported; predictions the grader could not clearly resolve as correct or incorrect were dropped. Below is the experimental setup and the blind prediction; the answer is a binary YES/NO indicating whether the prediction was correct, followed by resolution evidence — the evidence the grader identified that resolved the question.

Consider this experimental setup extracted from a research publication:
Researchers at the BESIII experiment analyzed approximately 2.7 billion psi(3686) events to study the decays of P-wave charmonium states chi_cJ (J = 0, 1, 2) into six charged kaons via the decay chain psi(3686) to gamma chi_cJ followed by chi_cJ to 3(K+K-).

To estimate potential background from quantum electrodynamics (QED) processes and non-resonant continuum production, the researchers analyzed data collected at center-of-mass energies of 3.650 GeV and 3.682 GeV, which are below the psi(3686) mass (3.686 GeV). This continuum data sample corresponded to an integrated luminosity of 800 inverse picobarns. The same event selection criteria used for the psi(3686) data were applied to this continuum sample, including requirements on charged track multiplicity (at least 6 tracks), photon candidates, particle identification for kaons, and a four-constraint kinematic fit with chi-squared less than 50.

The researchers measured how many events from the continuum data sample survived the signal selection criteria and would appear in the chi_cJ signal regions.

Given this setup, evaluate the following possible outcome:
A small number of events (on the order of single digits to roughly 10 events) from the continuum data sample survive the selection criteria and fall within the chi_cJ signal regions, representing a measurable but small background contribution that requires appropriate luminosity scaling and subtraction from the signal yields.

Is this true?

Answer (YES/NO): NO